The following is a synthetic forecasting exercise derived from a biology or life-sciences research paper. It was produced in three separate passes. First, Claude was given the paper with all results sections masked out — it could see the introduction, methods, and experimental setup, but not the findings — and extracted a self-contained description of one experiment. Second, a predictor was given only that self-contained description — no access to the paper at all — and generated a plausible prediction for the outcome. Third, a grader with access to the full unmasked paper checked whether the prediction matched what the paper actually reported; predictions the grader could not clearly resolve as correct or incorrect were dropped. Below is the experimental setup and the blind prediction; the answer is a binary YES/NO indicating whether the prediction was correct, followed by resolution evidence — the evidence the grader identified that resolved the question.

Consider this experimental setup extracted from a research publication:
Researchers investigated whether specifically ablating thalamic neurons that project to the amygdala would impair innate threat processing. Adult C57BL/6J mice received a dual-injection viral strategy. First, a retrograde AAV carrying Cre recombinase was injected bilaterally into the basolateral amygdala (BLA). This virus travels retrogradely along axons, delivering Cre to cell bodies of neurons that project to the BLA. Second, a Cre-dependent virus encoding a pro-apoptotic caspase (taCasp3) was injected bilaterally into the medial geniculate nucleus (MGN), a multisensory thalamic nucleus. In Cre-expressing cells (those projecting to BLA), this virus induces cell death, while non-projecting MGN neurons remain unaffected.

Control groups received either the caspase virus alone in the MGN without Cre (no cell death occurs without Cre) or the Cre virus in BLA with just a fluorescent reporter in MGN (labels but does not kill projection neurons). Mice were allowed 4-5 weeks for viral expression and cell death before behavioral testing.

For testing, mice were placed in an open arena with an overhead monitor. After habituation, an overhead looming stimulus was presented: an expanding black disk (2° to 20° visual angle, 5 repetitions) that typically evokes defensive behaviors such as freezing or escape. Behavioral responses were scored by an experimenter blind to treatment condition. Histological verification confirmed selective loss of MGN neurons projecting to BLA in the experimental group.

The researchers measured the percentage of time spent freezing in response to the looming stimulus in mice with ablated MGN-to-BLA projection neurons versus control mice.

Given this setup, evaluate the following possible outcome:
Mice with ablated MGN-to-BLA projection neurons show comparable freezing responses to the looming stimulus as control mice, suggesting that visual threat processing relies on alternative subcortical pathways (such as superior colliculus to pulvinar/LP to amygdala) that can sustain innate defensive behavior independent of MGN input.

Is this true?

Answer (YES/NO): NO